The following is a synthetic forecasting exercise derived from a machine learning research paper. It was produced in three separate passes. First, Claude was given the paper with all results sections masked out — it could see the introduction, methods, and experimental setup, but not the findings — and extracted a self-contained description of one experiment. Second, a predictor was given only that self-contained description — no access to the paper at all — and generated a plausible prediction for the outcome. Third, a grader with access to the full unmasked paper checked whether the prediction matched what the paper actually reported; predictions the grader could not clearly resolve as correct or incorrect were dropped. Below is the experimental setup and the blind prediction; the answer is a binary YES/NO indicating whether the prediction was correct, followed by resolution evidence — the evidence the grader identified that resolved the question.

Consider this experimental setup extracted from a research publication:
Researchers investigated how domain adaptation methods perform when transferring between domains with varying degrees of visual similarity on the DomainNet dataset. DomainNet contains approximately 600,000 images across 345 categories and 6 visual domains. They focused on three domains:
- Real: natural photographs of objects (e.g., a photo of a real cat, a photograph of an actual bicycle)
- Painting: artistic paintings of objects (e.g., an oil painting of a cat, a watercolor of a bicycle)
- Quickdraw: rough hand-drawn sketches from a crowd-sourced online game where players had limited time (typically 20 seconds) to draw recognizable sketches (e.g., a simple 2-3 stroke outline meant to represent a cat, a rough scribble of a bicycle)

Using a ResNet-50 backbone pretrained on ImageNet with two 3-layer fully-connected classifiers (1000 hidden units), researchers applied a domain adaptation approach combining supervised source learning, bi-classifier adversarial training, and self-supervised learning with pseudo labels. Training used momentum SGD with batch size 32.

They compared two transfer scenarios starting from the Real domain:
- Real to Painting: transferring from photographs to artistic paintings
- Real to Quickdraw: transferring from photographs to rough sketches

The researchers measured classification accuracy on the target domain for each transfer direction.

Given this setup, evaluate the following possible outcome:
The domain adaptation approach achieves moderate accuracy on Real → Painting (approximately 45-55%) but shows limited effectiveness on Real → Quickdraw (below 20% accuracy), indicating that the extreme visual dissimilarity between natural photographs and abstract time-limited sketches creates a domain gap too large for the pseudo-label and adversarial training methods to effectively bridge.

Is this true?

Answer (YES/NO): YES